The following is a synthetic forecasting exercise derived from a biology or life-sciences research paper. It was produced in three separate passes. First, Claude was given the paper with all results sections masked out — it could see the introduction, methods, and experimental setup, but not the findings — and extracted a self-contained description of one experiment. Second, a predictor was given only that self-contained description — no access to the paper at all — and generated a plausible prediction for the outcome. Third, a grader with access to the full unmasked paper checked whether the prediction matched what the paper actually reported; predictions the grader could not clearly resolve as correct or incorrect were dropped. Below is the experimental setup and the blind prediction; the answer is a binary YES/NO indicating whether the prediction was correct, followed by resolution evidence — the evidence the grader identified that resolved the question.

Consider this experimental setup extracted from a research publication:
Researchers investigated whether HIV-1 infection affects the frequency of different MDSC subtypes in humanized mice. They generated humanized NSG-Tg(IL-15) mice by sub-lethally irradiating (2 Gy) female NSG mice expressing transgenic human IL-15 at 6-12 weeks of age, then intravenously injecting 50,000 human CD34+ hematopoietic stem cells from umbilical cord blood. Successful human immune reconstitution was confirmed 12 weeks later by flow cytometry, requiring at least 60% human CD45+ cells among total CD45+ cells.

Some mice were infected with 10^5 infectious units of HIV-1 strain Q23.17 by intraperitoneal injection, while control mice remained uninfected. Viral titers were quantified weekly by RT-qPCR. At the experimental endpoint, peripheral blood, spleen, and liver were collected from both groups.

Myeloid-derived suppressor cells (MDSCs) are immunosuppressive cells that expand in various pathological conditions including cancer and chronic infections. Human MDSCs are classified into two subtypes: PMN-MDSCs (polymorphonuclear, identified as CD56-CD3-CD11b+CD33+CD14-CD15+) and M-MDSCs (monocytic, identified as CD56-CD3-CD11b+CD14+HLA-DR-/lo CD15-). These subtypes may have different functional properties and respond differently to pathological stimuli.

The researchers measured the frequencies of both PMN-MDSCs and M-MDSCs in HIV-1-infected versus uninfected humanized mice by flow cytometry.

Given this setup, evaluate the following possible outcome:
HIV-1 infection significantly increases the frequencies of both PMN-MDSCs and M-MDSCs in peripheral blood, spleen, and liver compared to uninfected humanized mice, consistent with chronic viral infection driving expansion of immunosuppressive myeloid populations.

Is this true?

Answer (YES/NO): NO